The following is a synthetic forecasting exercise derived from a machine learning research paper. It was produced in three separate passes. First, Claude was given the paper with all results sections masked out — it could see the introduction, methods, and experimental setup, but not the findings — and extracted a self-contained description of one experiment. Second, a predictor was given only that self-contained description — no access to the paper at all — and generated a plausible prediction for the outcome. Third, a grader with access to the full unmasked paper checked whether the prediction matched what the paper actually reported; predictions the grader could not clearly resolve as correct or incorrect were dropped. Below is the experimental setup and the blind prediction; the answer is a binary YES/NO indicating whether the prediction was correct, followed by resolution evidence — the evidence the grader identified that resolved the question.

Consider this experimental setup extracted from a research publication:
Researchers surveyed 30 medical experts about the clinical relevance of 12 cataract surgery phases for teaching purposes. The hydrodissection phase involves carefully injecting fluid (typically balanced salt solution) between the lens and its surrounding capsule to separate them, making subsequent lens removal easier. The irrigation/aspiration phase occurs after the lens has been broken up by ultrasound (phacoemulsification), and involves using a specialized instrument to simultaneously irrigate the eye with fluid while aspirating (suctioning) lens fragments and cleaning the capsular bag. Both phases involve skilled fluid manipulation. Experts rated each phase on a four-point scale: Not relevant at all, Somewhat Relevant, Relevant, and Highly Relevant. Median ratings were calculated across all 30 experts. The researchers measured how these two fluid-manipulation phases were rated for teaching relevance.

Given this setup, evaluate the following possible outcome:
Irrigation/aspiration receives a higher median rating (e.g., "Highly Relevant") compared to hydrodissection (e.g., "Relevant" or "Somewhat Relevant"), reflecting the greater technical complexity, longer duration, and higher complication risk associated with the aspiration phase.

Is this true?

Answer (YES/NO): NO